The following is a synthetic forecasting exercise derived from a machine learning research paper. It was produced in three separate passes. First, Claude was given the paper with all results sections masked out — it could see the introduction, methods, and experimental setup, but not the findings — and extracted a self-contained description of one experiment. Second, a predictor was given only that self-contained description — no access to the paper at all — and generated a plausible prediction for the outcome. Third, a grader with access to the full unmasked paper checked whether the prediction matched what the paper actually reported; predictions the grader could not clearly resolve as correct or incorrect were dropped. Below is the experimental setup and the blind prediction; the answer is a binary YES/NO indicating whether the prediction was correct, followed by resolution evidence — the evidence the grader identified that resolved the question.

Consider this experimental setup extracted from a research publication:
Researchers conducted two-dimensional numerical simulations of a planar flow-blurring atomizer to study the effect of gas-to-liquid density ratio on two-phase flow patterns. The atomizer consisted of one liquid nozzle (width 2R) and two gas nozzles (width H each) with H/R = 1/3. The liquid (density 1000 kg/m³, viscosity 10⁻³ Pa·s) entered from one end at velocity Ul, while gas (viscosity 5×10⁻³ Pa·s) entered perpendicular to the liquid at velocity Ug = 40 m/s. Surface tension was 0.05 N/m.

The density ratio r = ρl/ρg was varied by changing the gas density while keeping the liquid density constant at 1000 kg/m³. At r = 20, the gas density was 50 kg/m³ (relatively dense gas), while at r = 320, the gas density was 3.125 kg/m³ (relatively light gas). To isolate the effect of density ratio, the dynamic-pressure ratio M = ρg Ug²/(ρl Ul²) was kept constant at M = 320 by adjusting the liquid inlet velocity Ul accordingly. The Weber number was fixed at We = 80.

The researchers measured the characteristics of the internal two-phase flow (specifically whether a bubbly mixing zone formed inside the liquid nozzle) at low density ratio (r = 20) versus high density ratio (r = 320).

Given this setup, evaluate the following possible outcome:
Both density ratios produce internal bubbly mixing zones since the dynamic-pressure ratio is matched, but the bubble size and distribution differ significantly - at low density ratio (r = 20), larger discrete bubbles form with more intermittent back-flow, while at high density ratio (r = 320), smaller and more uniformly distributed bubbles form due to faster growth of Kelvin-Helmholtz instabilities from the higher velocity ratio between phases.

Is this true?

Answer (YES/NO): NO